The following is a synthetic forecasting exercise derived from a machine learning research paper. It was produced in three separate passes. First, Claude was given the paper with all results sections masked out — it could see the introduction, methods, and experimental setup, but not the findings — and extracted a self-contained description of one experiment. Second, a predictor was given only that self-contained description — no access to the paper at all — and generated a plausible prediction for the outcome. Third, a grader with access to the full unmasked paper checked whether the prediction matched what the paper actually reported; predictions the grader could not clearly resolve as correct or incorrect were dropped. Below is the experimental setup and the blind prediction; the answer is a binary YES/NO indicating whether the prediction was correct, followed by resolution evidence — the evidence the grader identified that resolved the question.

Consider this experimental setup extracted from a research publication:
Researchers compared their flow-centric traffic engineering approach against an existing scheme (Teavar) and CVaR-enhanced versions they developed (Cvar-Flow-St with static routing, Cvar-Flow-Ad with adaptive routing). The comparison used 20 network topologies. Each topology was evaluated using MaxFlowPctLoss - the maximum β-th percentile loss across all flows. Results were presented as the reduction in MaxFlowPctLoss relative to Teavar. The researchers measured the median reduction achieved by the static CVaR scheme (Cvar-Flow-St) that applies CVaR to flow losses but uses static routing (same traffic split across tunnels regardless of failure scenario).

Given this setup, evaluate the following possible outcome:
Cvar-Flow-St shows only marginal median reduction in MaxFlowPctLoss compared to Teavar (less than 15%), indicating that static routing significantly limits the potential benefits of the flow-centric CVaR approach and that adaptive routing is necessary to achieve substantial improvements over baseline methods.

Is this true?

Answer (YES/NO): NO